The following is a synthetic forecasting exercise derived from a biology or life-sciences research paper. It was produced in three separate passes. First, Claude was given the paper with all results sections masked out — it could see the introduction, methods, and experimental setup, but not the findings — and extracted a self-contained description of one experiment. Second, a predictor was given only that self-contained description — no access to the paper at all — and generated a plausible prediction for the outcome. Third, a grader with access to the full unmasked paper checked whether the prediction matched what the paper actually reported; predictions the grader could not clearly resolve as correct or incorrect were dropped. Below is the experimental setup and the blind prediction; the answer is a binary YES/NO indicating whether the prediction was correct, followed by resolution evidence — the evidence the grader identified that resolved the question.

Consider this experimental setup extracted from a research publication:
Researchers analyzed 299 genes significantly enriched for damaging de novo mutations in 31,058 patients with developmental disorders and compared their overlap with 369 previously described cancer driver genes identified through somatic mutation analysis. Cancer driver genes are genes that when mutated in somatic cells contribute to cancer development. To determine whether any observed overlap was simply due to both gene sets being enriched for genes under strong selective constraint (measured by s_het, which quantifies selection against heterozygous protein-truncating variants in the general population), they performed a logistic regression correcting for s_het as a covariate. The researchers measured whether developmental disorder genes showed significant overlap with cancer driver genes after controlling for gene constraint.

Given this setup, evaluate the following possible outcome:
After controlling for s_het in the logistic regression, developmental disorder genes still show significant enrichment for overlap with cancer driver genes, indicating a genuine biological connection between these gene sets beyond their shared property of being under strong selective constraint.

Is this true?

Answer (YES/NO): YES